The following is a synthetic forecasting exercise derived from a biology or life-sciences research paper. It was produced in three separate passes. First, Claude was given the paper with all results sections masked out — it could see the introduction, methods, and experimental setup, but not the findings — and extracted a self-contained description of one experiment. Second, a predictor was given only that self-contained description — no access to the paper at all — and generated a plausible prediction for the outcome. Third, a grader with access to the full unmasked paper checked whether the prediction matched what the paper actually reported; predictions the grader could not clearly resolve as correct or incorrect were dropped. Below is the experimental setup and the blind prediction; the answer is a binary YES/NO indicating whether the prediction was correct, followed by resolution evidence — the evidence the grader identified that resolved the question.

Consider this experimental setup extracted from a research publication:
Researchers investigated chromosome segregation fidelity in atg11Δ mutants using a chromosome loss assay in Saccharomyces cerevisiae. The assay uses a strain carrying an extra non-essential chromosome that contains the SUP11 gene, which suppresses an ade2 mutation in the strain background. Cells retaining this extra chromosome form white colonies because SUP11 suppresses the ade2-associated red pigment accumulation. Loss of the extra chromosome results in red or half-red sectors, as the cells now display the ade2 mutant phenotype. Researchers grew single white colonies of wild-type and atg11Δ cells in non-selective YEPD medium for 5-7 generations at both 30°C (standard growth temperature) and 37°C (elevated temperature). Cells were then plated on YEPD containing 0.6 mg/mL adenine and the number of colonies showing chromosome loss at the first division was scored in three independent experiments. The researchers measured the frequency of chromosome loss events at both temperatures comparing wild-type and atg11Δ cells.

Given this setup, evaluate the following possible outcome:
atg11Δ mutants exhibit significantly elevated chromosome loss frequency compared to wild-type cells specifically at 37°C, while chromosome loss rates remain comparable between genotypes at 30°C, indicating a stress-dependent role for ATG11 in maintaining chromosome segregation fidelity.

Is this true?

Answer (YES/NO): NO